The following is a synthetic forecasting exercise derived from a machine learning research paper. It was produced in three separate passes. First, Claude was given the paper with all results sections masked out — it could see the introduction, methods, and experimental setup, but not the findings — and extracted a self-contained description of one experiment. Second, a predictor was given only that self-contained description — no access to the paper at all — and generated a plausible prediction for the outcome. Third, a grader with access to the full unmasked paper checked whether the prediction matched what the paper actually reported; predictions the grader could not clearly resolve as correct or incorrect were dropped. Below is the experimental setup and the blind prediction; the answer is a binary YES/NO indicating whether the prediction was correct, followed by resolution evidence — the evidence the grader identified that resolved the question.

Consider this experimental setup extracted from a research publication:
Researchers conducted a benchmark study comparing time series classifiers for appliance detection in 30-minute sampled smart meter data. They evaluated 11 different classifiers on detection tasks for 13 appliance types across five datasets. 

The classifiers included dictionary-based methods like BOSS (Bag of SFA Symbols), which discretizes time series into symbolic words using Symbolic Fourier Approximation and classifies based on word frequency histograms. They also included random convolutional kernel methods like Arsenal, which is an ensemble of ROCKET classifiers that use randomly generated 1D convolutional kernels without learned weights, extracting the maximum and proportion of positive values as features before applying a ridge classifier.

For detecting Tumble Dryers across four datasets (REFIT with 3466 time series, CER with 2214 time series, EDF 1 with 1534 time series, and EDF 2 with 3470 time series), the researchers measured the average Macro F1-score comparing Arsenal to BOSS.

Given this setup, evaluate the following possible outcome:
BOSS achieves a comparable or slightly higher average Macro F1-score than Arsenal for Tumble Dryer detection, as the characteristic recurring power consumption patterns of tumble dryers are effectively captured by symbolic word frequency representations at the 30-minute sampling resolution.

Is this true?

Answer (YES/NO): NO